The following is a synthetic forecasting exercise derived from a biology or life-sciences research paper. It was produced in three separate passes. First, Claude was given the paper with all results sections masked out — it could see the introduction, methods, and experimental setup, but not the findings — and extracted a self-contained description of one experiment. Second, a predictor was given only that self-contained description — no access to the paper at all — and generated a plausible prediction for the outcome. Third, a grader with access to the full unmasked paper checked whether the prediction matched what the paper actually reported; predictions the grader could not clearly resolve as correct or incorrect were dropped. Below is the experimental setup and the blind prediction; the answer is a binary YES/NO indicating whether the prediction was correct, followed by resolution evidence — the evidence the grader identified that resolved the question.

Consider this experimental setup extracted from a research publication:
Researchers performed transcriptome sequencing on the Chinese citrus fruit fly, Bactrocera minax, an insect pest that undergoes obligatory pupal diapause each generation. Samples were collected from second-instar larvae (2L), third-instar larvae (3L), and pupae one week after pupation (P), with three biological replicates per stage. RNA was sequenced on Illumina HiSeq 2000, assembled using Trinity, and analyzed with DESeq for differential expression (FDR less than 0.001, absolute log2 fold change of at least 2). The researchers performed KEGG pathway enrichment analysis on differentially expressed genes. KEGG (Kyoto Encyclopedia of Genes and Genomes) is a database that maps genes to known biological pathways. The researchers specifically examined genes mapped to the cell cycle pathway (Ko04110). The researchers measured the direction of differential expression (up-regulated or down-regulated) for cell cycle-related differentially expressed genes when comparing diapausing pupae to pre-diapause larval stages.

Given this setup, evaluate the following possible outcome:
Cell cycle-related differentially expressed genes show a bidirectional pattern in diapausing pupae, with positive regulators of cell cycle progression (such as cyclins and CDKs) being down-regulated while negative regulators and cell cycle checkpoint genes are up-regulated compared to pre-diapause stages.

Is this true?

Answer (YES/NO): NO